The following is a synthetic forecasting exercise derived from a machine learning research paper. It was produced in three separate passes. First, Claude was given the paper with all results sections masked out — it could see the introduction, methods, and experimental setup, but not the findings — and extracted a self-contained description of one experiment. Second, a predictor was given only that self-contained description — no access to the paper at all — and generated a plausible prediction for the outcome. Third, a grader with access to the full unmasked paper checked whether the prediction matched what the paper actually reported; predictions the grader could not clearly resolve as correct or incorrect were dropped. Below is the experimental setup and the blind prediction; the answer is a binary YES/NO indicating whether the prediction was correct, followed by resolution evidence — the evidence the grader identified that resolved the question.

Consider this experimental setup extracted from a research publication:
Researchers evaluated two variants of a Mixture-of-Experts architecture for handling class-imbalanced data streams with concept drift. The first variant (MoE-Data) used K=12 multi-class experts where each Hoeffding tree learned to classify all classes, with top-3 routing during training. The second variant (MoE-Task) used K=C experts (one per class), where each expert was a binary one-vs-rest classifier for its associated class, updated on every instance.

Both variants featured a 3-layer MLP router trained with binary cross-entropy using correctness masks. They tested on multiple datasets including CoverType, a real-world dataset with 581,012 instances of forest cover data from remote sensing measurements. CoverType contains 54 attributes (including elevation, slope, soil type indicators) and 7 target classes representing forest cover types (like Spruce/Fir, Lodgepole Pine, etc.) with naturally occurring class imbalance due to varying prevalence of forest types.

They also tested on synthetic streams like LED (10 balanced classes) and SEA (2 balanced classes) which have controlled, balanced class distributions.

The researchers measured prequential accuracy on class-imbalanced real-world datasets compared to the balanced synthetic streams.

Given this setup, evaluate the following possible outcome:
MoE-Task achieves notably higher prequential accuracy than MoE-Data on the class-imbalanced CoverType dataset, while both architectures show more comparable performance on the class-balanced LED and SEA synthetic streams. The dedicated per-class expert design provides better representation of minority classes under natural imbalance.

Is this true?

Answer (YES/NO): NO